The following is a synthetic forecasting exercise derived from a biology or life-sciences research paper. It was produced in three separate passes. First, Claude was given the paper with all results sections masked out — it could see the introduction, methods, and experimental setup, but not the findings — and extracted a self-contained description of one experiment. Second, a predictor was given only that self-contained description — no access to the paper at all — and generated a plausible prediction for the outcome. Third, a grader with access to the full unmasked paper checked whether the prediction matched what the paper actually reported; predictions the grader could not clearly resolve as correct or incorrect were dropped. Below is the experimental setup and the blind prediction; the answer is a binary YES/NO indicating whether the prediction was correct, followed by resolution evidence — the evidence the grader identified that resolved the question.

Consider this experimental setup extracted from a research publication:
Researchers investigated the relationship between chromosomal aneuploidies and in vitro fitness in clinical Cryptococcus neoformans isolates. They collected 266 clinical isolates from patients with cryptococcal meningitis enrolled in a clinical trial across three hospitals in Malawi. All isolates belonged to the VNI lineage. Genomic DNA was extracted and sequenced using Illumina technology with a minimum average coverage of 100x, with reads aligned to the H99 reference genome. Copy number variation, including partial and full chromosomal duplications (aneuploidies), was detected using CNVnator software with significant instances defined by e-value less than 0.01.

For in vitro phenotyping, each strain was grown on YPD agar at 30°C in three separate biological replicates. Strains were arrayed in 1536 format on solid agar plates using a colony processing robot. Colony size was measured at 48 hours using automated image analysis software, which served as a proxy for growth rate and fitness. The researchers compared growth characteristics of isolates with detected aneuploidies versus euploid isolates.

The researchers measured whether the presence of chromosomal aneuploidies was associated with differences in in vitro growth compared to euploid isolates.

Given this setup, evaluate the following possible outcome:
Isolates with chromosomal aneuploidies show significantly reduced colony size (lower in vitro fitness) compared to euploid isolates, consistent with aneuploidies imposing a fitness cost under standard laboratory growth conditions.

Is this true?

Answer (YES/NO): YES